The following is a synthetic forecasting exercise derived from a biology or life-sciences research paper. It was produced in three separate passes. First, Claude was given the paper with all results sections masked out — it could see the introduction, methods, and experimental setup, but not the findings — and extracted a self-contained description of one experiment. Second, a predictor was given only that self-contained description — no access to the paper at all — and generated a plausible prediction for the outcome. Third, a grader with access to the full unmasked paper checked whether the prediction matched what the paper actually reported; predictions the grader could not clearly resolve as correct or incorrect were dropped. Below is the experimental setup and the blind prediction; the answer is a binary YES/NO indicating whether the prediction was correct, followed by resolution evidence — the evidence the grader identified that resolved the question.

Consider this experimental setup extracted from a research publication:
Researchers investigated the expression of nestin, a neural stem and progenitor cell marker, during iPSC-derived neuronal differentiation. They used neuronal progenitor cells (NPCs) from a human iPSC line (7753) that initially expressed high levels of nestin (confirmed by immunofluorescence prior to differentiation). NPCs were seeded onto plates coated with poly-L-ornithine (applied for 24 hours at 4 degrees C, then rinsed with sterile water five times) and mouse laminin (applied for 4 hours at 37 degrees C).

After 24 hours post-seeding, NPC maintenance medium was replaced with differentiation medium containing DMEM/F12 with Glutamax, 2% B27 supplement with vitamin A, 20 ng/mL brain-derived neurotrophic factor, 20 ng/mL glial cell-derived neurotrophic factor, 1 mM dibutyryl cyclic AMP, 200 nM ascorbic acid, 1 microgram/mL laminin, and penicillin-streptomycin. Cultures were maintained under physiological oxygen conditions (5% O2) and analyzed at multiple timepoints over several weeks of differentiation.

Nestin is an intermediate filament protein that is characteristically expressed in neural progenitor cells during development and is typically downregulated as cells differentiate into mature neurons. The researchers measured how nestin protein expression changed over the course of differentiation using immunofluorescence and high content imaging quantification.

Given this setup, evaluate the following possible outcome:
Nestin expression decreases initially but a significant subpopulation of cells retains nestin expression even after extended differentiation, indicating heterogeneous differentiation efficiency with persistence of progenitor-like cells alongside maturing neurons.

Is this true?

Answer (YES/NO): YES